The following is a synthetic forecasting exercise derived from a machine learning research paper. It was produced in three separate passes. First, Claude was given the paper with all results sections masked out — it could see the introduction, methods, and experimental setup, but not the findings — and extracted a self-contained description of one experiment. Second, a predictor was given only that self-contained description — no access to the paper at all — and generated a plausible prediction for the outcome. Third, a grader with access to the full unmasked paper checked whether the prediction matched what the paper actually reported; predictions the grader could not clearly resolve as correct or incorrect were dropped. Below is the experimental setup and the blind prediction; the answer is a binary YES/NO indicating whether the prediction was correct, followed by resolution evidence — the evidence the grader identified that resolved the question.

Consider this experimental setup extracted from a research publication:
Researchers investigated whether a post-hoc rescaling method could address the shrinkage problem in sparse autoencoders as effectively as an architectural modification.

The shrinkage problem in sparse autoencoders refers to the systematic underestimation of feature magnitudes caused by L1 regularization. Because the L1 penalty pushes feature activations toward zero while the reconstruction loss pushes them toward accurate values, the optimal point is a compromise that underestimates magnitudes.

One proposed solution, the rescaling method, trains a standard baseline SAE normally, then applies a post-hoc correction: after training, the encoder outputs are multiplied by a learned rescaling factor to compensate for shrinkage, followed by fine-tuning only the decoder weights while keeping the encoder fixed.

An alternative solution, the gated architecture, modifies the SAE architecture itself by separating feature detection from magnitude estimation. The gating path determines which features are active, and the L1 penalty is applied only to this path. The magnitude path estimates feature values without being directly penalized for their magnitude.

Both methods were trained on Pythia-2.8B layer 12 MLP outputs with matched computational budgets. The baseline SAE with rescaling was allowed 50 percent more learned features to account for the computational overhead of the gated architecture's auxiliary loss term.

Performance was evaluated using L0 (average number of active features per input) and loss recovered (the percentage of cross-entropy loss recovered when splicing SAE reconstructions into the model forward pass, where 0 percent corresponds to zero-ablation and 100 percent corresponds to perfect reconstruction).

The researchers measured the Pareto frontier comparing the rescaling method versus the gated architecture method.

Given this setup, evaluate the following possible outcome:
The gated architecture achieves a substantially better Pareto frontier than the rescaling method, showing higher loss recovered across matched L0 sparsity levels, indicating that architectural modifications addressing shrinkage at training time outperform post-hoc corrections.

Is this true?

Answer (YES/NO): YES